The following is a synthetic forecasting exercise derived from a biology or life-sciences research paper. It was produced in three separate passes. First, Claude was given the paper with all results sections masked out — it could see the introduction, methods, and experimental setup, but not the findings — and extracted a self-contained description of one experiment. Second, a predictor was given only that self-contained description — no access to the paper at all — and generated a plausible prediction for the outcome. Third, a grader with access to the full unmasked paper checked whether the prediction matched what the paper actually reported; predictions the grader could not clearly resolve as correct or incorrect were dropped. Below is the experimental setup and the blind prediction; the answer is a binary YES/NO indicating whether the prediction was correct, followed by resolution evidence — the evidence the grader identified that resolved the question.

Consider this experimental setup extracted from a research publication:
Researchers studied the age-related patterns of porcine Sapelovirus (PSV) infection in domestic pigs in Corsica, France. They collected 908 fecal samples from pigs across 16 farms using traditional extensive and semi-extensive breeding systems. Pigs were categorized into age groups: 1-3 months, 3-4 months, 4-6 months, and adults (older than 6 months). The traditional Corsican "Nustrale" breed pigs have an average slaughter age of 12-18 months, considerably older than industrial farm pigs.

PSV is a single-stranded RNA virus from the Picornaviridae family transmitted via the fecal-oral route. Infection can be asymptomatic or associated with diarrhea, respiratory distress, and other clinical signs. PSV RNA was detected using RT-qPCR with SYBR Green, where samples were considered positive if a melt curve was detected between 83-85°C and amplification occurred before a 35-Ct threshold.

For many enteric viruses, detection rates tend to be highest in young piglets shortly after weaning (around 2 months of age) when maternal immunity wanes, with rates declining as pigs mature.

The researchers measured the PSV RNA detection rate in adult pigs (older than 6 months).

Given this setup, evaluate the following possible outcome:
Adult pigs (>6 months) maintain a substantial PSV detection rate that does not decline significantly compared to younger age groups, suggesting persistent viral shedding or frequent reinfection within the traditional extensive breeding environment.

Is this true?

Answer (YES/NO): NO